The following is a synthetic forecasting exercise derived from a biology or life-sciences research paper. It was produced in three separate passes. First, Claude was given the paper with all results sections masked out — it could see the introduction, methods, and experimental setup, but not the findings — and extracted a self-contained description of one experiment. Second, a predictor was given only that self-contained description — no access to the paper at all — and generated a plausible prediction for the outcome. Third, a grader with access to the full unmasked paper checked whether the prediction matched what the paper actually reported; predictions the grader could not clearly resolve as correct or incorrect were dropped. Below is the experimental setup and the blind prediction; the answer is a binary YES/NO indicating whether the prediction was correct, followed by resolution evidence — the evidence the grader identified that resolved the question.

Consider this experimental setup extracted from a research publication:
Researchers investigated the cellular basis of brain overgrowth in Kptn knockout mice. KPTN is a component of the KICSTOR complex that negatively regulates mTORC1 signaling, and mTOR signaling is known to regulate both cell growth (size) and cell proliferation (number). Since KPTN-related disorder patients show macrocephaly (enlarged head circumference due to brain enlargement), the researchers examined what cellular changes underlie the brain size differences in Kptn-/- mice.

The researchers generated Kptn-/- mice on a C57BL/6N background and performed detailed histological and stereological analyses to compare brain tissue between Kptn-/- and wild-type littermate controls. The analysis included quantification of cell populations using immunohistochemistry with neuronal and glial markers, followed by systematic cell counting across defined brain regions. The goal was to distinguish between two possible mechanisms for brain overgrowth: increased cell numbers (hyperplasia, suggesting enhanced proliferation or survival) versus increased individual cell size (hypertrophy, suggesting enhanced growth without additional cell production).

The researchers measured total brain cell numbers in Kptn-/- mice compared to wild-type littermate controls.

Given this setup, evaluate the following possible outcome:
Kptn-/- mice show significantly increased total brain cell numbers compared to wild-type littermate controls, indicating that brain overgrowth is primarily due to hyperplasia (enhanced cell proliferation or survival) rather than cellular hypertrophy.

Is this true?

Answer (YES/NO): YES